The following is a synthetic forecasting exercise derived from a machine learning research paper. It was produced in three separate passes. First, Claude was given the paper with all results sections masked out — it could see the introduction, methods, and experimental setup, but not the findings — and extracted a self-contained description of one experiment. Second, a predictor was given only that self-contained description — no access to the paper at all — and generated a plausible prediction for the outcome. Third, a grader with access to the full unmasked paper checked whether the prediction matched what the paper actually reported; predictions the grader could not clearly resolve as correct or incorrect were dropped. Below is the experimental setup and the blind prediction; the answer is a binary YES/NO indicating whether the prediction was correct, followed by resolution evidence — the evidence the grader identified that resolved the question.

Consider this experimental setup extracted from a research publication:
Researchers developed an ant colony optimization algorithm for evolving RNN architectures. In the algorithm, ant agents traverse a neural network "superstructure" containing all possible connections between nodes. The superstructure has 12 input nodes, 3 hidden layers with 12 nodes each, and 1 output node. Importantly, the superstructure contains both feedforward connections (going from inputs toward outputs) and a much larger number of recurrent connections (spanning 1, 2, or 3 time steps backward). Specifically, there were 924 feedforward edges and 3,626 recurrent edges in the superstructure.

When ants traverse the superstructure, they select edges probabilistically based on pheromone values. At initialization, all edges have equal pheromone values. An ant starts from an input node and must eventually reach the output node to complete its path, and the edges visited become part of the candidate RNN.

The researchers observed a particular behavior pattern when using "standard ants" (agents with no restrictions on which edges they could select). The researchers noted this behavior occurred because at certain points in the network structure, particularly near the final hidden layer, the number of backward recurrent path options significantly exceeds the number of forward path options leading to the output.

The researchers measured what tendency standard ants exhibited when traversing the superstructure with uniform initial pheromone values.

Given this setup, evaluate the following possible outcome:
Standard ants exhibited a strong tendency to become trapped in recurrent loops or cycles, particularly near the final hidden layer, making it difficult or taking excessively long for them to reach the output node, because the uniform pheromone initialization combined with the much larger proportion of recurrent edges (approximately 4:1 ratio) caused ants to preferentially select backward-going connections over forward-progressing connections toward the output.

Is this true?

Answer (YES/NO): YES